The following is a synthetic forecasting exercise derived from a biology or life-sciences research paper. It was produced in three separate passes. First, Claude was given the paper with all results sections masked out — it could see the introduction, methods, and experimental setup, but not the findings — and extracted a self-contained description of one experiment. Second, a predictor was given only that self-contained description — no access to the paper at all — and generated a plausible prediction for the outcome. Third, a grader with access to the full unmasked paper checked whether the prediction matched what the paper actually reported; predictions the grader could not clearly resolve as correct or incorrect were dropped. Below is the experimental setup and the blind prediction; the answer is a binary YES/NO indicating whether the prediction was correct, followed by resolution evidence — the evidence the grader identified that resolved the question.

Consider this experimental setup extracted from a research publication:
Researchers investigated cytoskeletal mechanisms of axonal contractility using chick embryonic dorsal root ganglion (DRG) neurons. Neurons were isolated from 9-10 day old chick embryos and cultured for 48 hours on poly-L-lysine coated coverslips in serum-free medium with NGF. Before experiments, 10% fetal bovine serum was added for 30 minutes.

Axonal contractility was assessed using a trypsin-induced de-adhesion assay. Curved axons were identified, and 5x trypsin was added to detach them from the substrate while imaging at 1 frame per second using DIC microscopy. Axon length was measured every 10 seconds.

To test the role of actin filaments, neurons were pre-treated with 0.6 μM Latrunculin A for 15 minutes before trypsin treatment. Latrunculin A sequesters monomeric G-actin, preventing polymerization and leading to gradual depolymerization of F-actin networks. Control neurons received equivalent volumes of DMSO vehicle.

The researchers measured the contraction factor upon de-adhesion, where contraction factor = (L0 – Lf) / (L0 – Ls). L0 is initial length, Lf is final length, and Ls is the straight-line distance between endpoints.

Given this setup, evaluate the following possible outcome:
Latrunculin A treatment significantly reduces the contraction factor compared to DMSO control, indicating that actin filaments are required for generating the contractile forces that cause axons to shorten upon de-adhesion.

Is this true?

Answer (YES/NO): YES